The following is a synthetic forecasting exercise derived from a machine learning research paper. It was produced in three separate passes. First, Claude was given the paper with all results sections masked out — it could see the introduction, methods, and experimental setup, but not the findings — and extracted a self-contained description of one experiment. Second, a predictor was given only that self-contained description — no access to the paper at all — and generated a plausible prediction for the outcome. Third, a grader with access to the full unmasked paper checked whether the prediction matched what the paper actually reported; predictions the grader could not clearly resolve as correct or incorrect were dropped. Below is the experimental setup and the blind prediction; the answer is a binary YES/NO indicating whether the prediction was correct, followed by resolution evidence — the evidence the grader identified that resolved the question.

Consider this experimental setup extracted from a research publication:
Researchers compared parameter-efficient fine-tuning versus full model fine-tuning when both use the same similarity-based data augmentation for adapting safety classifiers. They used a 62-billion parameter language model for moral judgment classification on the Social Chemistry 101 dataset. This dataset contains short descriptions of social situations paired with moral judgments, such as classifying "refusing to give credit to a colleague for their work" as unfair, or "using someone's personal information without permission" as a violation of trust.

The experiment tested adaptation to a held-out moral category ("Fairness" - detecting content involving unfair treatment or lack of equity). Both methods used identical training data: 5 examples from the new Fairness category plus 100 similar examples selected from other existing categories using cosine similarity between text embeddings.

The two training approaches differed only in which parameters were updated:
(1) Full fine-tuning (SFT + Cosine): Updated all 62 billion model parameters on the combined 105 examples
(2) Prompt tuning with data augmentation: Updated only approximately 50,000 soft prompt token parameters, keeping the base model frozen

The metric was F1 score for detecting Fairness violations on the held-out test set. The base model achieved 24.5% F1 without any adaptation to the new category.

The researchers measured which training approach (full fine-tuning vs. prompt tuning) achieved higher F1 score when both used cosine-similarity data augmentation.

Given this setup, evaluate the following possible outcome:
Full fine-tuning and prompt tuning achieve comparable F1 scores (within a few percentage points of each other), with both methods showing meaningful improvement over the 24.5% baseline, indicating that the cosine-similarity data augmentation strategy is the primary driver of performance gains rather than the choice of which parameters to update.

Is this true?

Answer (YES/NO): NO